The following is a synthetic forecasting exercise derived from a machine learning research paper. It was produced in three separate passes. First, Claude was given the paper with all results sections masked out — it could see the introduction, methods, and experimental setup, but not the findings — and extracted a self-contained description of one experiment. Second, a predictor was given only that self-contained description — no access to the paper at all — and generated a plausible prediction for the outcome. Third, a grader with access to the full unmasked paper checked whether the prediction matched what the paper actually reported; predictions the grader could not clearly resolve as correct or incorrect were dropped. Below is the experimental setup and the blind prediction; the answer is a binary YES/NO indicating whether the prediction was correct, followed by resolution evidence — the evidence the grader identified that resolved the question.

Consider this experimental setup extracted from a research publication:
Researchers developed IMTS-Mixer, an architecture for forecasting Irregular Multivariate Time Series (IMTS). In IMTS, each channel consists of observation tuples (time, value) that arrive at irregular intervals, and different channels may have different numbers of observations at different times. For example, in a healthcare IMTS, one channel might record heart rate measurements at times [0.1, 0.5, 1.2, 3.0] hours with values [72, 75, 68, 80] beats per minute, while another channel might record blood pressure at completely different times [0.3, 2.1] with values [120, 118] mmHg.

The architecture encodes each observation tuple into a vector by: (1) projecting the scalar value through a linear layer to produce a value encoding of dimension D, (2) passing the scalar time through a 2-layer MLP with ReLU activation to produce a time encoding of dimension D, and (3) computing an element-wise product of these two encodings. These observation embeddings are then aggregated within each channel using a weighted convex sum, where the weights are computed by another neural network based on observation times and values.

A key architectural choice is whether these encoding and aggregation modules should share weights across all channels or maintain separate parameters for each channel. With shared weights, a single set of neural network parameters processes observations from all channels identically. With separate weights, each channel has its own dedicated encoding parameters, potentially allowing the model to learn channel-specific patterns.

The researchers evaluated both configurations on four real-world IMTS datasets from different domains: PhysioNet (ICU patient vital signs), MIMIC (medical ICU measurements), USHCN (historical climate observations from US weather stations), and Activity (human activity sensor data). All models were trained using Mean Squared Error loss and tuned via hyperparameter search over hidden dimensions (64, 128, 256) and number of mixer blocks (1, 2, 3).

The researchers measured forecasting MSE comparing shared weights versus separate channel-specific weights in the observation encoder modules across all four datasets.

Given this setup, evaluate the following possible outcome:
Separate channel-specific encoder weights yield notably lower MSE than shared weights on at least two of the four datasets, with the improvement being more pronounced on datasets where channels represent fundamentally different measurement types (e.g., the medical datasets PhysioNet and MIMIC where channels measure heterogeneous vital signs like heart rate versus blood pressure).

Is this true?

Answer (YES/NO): NO